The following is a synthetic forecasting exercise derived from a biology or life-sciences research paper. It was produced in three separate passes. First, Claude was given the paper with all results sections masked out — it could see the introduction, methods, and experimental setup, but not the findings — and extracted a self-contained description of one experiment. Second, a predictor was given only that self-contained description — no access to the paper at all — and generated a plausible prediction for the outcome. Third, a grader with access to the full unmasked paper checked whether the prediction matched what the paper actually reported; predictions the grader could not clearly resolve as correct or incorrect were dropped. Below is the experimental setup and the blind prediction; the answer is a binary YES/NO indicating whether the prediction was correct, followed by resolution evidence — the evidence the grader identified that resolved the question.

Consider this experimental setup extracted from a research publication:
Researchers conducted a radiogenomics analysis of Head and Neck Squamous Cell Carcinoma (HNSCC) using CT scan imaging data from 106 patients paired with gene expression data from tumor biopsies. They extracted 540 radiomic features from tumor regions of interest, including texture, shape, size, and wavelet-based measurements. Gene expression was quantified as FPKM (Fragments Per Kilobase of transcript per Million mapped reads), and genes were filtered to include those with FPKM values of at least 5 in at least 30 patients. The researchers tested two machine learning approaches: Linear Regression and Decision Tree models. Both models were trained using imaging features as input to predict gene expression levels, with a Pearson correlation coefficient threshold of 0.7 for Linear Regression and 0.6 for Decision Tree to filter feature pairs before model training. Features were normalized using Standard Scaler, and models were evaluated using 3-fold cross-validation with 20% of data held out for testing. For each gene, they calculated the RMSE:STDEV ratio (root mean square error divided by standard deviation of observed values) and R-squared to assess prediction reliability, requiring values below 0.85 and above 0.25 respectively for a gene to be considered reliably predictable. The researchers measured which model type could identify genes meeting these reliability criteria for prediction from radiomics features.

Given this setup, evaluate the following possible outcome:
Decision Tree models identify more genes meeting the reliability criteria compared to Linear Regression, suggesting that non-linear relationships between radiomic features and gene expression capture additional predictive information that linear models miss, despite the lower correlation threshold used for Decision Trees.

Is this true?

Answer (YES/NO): YES